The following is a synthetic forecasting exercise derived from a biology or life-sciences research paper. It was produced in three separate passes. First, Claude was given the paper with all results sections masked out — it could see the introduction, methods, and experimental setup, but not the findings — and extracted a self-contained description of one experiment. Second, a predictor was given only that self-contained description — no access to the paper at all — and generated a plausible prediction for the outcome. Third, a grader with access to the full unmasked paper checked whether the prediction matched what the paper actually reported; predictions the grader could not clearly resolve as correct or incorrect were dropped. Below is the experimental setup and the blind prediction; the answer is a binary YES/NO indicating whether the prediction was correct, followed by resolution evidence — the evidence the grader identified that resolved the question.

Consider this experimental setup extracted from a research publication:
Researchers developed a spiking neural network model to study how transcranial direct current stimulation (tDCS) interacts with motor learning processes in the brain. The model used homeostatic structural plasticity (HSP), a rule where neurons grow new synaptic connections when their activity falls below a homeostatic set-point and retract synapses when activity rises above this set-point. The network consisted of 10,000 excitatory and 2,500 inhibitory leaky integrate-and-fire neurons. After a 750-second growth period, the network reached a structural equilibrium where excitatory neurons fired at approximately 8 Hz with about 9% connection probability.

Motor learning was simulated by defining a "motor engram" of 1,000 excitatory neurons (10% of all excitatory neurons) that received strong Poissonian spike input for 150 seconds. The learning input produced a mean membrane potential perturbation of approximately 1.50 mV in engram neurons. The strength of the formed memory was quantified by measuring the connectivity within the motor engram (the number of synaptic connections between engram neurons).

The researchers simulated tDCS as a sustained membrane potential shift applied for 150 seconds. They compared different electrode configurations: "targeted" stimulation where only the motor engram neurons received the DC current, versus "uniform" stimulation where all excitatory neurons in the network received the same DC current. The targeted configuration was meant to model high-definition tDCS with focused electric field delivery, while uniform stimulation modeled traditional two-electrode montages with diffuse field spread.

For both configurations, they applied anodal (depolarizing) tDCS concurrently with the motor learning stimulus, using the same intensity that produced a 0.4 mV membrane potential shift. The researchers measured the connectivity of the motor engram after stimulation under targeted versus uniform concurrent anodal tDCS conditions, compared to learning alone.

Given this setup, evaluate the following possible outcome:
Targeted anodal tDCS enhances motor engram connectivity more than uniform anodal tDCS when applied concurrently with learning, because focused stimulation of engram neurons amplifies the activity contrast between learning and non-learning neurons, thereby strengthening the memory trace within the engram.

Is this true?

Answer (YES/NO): YES